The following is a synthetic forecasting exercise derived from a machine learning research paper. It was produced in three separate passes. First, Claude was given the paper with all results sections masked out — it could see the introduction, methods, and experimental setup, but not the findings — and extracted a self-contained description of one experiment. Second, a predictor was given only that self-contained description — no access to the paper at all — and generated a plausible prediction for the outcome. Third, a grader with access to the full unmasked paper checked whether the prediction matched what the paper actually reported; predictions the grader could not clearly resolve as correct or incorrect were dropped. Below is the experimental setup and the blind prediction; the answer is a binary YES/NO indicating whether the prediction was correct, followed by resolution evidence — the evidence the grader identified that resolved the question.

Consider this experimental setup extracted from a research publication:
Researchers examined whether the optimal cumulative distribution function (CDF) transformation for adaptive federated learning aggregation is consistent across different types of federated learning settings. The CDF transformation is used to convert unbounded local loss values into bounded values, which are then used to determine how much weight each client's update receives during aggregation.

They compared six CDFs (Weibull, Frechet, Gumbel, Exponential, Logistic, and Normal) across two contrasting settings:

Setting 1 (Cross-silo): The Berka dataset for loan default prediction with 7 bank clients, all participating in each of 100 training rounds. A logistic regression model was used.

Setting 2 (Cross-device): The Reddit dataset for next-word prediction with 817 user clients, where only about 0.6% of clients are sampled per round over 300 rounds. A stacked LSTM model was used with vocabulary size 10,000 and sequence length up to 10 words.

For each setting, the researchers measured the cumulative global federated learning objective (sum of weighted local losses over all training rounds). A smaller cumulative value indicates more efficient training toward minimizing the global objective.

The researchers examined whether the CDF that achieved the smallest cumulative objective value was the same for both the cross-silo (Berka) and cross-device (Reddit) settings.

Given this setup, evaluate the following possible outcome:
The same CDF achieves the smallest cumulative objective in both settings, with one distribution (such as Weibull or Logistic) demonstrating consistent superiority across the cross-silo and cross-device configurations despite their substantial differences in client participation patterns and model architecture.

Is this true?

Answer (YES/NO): NO